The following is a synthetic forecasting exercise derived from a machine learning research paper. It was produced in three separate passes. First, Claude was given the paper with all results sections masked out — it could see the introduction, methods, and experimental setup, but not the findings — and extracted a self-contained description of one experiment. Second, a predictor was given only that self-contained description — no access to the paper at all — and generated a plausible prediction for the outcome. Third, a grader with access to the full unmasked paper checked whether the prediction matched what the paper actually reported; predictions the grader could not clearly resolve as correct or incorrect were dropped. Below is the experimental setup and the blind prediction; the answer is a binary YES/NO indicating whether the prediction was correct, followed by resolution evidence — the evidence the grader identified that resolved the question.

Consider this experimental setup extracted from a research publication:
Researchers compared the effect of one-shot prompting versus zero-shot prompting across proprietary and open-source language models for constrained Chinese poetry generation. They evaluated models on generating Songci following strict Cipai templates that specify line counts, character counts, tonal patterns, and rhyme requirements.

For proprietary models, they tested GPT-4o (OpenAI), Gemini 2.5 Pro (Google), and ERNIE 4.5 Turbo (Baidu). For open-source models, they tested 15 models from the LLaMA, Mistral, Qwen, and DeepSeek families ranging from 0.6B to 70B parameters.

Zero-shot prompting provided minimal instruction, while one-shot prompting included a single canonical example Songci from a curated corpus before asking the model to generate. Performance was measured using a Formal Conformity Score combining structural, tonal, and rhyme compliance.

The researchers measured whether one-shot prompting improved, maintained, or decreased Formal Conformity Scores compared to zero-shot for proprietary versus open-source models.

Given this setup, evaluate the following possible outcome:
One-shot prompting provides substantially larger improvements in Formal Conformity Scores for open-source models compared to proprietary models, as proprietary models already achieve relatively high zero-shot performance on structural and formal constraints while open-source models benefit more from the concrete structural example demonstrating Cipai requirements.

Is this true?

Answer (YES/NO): YES